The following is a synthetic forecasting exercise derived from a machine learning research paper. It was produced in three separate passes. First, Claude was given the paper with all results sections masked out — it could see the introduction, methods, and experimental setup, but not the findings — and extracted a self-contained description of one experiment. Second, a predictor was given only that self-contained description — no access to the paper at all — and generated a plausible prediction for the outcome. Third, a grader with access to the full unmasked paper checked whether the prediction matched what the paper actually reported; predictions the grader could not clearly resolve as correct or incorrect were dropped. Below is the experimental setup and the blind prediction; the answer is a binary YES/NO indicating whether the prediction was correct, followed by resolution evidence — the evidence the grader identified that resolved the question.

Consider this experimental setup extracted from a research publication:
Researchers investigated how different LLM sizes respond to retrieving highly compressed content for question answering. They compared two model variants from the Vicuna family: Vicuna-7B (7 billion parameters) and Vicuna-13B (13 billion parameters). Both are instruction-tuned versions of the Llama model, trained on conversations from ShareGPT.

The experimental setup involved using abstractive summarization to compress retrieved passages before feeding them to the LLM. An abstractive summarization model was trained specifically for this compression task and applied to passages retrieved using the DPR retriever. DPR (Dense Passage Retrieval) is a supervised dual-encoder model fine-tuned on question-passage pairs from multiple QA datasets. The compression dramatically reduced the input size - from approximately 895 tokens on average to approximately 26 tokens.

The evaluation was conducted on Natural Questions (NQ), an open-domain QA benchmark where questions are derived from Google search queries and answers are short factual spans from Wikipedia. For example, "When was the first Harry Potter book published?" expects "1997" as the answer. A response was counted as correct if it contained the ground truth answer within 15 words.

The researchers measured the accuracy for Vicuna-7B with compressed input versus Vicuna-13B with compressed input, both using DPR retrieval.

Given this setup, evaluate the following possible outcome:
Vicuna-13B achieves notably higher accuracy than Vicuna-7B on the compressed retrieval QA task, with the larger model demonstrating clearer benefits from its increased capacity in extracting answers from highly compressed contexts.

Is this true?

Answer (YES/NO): NO